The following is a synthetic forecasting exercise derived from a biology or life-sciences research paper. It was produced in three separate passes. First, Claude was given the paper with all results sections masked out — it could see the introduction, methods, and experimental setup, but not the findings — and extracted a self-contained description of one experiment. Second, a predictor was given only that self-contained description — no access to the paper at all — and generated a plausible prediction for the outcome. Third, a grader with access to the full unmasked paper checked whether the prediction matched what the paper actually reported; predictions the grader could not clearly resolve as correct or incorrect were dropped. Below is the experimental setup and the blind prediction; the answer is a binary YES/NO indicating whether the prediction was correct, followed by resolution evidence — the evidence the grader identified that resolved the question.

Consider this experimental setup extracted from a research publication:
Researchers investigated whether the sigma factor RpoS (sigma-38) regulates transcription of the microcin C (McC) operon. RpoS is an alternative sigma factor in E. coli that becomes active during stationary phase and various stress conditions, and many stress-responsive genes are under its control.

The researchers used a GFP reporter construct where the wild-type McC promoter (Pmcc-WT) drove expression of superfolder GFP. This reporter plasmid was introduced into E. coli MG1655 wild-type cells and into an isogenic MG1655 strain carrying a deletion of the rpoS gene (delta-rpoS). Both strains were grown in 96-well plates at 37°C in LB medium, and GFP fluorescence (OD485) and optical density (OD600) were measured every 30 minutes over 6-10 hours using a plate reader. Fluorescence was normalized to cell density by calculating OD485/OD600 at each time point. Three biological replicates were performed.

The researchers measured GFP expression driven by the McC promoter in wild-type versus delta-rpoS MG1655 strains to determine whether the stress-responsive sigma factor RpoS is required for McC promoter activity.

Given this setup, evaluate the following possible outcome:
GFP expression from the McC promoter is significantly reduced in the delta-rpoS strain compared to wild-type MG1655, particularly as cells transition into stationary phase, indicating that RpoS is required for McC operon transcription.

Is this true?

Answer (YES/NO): NO